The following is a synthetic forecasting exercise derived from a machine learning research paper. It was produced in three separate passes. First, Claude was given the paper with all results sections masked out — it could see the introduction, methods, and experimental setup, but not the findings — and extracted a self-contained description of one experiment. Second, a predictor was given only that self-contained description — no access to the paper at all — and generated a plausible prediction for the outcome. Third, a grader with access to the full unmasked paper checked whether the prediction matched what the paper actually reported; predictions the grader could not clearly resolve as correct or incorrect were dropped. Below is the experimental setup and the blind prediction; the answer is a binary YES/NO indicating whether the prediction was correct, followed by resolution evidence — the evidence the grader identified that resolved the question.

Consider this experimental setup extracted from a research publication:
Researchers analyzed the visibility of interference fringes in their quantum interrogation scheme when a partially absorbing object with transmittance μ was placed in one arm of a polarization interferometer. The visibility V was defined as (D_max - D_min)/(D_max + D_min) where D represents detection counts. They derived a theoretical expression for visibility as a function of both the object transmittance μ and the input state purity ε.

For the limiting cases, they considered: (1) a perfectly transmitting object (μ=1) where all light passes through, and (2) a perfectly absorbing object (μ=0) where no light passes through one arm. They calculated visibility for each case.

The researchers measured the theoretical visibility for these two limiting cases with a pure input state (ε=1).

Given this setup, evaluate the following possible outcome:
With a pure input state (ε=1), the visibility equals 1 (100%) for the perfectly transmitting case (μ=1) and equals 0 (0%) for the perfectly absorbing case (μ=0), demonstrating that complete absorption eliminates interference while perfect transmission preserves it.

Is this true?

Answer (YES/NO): YES